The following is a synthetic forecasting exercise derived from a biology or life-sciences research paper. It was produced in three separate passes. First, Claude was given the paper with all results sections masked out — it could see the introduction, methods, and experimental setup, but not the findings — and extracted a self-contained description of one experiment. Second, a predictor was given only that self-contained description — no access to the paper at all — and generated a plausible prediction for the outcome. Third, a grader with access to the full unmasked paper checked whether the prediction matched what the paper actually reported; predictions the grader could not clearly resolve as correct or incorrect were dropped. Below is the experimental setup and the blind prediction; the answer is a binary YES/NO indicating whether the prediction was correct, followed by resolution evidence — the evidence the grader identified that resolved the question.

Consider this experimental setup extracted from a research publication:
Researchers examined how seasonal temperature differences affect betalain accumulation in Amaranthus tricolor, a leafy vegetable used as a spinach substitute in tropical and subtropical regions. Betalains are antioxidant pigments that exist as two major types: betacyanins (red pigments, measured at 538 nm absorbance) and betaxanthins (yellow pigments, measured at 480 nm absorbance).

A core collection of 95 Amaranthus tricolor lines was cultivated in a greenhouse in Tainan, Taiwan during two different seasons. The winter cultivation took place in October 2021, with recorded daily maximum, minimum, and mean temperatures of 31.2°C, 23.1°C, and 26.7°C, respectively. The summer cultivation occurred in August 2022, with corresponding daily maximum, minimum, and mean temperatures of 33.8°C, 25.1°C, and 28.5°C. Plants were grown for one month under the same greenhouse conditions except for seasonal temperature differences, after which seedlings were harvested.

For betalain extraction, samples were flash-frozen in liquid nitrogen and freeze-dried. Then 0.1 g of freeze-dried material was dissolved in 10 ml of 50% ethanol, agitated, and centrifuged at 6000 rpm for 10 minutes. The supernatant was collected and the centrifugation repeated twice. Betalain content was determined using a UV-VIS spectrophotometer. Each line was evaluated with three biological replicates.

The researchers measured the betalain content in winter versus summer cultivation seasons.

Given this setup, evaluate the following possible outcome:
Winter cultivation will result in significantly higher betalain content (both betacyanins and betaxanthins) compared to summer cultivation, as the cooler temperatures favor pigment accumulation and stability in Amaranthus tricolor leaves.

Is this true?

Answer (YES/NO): YES